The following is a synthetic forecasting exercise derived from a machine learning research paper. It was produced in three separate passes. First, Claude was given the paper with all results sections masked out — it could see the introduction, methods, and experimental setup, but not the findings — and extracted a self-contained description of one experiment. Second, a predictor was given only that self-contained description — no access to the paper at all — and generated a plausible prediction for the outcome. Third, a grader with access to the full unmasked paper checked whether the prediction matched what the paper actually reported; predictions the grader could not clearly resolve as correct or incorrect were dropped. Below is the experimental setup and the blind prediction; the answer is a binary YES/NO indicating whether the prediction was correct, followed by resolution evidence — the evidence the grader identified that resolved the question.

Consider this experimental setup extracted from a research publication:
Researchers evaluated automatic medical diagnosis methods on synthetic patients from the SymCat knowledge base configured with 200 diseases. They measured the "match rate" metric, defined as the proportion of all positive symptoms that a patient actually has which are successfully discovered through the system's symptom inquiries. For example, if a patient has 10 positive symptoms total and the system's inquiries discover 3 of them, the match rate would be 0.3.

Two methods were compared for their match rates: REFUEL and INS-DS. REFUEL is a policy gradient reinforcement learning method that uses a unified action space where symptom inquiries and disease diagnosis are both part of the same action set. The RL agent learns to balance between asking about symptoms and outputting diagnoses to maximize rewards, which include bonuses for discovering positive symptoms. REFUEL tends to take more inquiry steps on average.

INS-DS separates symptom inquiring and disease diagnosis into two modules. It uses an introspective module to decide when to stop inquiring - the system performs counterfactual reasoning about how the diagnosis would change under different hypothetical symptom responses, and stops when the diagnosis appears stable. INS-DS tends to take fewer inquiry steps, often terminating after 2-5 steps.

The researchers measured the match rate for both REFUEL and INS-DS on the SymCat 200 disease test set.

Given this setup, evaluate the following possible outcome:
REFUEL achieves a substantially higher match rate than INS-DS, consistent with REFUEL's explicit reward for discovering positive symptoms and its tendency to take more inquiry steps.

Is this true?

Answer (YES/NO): YES